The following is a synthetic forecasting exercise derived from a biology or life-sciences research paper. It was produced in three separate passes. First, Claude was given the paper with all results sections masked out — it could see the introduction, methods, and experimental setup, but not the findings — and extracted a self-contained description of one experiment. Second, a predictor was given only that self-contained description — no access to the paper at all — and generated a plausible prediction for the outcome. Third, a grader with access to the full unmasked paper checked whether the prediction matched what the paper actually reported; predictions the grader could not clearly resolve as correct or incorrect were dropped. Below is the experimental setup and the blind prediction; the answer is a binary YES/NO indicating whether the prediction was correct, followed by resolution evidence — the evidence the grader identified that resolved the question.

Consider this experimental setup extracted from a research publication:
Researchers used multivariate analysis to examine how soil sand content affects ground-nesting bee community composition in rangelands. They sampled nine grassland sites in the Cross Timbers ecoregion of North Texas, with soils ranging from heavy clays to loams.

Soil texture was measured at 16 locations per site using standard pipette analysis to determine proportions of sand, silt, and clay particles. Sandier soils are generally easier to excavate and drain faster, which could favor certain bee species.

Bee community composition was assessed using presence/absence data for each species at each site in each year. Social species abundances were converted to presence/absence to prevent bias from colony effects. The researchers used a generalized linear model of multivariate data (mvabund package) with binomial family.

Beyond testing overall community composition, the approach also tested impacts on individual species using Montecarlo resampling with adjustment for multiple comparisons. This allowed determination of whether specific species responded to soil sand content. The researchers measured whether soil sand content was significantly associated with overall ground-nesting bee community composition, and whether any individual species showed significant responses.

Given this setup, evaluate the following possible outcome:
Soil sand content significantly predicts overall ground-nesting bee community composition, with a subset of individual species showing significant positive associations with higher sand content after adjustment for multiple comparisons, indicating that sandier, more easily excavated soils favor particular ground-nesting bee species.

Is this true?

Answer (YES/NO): NO